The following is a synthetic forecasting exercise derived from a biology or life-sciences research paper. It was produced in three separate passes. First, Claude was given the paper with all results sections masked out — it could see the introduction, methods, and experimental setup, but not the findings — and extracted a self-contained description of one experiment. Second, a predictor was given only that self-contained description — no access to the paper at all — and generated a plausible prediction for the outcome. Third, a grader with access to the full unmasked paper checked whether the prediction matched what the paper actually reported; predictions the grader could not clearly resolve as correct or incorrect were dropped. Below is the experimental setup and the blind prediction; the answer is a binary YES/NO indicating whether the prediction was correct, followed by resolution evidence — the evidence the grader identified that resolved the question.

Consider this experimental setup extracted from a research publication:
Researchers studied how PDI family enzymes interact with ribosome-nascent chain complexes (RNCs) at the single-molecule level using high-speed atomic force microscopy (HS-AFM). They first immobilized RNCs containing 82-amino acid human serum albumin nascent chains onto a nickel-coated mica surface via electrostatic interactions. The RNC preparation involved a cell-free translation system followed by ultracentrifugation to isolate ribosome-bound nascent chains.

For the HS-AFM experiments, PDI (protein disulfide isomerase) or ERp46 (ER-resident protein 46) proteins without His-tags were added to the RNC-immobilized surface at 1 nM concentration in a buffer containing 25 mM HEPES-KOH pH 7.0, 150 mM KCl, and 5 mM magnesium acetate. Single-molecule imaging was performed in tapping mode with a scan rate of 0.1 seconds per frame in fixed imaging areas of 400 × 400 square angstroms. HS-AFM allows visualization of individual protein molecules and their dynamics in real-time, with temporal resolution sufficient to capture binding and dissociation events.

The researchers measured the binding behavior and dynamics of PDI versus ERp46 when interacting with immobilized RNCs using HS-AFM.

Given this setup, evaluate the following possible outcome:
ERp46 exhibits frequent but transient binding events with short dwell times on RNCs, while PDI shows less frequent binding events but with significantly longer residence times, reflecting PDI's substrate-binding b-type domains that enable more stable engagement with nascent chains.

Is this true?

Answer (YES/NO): NO